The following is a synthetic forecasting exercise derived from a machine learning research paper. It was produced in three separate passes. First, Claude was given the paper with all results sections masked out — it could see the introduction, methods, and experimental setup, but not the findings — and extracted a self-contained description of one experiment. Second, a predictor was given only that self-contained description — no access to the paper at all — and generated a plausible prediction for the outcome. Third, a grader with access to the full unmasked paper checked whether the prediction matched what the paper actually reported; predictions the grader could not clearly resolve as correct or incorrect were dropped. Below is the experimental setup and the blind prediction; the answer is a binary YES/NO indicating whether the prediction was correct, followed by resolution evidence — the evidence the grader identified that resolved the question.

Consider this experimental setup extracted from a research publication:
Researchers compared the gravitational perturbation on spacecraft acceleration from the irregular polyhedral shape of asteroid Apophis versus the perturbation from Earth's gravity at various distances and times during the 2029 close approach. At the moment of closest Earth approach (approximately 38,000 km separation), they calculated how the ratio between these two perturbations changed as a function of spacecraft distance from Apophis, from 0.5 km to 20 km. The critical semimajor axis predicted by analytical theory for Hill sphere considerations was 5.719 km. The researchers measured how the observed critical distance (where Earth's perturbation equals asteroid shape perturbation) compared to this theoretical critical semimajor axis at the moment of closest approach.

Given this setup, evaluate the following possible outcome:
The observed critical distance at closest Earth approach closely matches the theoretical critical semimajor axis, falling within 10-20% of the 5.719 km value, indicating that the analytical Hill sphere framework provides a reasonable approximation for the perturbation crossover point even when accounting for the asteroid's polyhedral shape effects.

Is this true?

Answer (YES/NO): NO